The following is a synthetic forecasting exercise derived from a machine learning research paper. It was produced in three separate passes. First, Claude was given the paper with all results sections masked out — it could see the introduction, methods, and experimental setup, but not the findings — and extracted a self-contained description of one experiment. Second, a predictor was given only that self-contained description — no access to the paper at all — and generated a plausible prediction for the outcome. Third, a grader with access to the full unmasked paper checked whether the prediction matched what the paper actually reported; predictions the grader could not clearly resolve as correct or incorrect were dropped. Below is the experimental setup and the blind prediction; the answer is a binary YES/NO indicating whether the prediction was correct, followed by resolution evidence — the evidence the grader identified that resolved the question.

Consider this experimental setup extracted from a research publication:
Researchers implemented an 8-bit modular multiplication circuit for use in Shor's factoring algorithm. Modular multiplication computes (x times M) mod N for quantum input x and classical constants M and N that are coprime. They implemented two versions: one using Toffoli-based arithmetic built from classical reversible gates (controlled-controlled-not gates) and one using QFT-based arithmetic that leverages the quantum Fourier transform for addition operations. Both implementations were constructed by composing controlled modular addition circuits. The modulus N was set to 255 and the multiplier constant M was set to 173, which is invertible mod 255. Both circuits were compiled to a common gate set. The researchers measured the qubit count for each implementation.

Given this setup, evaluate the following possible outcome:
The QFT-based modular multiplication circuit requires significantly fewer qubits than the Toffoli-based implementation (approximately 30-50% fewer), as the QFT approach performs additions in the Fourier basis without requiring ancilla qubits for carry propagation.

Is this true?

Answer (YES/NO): NO